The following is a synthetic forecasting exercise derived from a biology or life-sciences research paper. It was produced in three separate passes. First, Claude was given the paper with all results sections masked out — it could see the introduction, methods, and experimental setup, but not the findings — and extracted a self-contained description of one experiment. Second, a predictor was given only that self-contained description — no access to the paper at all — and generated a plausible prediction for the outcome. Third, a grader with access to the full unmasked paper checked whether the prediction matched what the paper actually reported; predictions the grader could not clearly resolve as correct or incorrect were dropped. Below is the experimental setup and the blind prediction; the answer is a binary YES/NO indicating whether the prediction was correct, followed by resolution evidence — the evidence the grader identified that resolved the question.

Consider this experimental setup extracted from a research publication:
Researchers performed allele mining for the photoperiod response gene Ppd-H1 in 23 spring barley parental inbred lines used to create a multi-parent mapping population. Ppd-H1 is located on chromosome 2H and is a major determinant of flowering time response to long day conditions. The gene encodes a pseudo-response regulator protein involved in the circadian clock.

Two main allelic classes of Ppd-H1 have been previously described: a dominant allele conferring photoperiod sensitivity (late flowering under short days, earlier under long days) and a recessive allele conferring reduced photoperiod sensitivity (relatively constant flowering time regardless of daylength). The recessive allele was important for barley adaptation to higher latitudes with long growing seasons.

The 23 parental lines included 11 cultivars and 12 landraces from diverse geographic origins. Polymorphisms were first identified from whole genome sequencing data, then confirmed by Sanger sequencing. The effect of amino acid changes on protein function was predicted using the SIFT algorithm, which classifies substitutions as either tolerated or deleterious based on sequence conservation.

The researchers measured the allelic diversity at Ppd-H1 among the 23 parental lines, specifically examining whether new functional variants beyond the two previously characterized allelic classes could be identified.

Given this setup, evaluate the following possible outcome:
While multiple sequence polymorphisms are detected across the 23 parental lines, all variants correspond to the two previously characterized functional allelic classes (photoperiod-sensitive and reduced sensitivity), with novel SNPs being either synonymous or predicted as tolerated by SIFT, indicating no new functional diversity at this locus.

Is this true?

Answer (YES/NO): NO